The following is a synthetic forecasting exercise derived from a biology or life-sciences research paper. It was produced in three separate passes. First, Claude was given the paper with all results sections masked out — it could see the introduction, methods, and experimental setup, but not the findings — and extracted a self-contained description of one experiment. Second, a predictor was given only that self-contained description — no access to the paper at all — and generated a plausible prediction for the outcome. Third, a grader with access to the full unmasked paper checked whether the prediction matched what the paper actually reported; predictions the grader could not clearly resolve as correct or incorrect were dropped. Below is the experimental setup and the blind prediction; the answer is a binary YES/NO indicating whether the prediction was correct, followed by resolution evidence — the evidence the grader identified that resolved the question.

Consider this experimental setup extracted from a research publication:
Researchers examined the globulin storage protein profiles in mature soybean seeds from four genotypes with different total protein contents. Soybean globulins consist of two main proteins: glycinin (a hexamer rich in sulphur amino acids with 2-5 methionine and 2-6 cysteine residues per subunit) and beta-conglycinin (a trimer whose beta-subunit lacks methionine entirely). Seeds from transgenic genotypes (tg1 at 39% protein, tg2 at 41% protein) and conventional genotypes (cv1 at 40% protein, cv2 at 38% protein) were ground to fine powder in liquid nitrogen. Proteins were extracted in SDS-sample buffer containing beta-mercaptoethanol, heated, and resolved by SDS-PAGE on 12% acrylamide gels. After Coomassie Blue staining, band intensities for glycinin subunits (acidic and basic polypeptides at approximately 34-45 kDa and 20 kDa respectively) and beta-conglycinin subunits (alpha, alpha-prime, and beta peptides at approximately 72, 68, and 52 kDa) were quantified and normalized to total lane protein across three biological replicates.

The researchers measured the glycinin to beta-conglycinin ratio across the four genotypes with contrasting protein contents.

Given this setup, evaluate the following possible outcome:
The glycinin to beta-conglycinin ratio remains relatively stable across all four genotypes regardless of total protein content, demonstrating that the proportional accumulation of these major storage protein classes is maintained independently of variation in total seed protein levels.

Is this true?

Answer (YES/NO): NO